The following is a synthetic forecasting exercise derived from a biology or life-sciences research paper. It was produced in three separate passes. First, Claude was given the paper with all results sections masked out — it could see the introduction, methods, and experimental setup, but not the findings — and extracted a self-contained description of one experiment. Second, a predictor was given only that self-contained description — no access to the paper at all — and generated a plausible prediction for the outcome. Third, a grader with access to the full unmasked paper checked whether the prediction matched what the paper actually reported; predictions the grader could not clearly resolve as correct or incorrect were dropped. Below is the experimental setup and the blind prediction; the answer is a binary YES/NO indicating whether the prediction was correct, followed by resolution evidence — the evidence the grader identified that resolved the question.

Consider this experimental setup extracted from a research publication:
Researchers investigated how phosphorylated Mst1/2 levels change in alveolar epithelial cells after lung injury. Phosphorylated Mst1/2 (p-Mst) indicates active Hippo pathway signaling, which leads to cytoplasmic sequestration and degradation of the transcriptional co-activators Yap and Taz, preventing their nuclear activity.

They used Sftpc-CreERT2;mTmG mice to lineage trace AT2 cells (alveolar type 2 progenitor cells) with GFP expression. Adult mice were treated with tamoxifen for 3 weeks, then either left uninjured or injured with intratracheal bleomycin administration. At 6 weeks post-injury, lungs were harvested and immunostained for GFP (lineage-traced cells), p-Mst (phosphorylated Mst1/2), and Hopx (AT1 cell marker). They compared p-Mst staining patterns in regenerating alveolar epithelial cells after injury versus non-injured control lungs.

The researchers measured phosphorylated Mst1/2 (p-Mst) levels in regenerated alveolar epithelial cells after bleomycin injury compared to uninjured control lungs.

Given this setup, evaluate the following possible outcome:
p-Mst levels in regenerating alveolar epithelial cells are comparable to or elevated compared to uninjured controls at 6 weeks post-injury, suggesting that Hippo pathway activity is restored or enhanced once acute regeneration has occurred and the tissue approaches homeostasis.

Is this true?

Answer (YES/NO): NO